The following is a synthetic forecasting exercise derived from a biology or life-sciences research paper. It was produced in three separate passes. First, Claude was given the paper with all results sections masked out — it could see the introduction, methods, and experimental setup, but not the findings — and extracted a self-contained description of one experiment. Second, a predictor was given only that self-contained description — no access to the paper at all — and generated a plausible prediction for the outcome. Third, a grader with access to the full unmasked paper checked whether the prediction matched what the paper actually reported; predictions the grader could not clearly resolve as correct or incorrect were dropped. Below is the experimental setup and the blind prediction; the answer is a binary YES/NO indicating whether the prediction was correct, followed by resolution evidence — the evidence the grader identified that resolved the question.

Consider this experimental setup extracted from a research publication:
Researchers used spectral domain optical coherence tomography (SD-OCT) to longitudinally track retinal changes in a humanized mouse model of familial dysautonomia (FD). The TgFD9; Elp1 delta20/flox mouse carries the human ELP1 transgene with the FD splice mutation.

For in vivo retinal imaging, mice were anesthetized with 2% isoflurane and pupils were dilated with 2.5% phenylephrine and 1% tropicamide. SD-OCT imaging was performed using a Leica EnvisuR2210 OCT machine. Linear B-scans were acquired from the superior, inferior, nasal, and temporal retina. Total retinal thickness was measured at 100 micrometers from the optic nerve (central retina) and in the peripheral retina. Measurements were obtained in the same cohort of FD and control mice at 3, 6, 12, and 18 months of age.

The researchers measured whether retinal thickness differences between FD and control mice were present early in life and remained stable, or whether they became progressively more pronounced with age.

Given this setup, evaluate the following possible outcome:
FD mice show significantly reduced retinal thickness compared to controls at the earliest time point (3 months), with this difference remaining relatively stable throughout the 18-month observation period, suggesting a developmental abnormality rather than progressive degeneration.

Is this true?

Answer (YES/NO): NO